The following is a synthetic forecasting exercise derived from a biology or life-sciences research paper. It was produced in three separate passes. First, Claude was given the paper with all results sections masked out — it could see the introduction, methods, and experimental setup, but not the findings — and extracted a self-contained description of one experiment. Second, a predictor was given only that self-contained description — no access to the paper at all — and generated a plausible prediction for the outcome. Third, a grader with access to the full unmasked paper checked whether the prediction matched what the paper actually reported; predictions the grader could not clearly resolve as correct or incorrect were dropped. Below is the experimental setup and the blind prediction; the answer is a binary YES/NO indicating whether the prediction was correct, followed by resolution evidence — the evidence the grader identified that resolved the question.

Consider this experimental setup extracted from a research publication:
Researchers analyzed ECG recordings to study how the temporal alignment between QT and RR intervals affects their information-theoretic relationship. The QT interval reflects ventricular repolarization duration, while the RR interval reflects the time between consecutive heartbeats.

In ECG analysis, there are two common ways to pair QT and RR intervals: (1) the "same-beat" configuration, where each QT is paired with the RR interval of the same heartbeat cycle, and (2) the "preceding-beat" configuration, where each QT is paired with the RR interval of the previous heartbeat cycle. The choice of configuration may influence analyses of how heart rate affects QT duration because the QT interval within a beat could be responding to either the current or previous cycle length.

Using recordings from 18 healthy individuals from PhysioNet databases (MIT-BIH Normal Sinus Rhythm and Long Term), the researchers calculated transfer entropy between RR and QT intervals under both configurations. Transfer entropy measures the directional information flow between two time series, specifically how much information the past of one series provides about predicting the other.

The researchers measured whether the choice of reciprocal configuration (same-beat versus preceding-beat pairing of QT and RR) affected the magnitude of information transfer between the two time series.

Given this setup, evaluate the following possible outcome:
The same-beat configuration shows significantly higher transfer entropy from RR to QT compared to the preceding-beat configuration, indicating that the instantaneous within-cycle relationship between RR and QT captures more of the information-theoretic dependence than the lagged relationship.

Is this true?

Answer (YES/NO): YES